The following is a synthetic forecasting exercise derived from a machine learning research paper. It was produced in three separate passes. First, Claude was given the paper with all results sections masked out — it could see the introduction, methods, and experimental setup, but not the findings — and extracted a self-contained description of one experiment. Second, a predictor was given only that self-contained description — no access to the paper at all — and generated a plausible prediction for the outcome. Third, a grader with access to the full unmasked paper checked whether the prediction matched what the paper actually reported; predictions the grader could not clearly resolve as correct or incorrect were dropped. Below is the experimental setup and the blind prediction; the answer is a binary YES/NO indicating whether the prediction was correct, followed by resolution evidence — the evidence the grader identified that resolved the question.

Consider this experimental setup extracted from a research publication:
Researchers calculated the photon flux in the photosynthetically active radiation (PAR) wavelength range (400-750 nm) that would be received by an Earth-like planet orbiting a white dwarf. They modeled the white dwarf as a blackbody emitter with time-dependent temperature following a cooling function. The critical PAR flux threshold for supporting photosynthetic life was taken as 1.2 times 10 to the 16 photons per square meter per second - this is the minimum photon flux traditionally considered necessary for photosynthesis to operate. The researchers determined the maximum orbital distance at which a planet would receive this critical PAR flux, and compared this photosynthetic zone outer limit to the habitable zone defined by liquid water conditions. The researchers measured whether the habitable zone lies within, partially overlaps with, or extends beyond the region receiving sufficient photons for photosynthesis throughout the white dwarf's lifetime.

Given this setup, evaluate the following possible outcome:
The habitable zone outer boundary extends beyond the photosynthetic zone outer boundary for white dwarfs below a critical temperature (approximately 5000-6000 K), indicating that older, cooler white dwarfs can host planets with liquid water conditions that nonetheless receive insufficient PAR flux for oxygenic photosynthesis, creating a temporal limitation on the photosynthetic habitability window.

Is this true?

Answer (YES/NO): NO